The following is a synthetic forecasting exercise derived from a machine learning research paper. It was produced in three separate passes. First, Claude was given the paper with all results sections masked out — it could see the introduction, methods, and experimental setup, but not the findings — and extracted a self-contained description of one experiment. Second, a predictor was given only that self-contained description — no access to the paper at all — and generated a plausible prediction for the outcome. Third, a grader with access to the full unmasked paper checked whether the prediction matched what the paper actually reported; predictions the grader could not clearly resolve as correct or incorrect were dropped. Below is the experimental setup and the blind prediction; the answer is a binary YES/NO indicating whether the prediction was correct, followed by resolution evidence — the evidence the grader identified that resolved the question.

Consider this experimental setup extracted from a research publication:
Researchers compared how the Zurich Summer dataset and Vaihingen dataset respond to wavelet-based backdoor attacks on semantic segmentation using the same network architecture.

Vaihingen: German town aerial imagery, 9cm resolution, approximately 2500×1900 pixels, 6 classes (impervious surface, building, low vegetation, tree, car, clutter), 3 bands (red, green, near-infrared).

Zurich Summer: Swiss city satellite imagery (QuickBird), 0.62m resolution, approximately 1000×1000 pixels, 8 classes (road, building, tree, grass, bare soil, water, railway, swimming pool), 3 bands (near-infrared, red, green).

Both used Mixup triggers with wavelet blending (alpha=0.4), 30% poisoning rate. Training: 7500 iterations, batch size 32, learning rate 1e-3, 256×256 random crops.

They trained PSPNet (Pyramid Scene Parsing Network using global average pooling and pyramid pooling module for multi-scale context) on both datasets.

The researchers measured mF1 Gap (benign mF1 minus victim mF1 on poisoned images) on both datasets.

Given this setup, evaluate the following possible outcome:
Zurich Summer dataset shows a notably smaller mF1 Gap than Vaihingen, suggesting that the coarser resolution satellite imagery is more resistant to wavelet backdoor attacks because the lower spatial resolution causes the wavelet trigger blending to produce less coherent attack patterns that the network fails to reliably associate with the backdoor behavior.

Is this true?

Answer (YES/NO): NO